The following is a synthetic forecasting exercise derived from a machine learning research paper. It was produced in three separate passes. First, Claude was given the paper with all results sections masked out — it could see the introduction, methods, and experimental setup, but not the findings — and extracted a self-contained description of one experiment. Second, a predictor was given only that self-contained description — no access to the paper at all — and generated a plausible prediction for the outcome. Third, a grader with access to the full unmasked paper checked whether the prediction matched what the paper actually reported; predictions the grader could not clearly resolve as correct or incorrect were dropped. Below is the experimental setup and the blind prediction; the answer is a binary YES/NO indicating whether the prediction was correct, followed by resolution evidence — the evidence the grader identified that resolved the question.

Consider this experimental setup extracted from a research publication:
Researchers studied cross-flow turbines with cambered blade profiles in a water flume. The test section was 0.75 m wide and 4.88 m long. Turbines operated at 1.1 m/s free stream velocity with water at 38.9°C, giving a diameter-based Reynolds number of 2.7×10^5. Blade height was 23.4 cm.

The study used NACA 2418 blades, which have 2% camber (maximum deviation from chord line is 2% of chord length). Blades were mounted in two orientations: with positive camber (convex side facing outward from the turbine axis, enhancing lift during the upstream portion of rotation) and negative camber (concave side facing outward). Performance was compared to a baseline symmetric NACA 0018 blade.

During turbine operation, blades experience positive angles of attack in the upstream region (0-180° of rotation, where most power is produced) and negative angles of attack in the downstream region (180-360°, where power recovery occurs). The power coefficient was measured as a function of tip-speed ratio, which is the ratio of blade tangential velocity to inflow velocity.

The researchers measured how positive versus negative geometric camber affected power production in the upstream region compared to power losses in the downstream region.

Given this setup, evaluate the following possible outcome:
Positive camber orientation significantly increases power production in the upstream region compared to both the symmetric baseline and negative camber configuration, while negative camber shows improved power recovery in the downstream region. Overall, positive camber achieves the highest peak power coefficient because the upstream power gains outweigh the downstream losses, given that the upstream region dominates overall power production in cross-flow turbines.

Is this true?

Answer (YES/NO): NO